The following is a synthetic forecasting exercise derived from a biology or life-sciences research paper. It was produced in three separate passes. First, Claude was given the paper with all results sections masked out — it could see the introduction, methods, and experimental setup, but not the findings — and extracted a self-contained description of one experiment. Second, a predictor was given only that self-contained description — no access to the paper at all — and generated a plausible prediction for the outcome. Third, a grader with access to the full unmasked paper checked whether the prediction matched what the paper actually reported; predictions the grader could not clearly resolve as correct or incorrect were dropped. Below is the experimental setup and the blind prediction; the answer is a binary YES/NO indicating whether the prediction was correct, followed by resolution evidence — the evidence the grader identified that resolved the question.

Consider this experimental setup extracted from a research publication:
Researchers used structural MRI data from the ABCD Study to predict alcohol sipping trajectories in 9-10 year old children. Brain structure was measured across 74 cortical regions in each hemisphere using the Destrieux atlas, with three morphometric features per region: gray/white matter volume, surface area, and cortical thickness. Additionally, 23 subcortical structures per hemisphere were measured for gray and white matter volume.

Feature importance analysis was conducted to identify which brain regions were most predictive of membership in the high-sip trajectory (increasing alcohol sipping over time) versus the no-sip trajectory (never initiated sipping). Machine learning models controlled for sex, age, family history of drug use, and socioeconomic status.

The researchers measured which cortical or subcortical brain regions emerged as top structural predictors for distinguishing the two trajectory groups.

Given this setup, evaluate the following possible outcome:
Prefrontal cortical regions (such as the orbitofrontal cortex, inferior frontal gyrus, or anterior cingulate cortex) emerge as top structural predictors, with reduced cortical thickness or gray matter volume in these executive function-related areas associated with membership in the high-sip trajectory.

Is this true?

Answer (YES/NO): NO